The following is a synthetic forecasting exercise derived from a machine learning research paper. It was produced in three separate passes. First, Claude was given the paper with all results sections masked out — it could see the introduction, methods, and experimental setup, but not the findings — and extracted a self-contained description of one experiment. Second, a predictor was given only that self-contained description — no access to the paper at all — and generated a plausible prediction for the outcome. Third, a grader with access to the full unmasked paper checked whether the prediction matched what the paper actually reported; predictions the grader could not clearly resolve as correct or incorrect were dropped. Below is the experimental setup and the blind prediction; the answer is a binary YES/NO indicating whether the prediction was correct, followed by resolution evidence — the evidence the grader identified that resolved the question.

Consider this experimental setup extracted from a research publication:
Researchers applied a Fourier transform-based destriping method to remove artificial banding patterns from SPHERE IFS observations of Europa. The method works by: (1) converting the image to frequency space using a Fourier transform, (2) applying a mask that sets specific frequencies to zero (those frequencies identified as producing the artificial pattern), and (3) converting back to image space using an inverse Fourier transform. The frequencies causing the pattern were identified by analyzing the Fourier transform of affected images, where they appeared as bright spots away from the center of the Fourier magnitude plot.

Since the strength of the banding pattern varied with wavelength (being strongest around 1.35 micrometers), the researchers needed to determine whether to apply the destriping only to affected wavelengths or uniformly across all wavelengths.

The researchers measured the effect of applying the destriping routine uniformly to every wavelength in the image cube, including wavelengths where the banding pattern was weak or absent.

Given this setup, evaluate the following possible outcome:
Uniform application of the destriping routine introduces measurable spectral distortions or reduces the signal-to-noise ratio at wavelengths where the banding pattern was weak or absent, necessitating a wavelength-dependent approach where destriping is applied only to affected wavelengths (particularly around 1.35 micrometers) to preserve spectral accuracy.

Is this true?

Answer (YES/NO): NO